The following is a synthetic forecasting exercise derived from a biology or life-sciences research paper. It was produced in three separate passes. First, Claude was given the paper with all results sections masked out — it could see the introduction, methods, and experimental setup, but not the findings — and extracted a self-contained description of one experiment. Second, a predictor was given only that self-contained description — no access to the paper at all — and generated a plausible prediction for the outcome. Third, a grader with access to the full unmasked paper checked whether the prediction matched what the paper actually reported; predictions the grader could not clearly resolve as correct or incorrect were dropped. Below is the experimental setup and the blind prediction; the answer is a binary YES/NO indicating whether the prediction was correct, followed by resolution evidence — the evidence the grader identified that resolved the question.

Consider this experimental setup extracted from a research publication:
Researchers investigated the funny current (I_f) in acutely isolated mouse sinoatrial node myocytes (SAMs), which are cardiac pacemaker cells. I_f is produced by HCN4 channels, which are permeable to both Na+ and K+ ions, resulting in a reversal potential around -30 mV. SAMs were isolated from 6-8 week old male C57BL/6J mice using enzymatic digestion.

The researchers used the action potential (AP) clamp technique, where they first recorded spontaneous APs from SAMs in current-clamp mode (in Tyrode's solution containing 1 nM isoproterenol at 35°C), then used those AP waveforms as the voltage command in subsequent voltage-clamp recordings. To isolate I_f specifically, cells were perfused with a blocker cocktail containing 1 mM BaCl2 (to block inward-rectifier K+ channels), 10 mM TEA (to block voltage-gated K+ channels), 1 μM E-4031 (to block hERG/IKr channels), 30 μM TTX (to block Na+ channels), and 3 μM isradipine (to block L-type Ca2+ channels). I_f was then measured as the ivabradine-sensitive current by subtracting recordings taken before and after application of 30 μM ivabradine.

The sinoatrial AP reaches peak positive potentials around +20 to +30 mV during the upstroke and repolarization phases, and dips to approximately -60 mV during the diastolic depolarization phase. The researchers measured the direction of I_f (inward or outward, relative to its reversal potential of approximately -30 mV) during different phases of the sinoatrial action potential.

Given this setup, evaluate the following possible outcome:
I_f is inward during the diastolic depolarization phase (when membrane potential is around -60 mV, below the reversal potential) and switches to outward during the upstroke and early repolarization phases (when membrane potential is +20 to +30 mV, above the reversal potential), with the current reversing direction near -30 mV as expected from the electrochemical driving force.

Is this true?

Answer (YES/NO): YES